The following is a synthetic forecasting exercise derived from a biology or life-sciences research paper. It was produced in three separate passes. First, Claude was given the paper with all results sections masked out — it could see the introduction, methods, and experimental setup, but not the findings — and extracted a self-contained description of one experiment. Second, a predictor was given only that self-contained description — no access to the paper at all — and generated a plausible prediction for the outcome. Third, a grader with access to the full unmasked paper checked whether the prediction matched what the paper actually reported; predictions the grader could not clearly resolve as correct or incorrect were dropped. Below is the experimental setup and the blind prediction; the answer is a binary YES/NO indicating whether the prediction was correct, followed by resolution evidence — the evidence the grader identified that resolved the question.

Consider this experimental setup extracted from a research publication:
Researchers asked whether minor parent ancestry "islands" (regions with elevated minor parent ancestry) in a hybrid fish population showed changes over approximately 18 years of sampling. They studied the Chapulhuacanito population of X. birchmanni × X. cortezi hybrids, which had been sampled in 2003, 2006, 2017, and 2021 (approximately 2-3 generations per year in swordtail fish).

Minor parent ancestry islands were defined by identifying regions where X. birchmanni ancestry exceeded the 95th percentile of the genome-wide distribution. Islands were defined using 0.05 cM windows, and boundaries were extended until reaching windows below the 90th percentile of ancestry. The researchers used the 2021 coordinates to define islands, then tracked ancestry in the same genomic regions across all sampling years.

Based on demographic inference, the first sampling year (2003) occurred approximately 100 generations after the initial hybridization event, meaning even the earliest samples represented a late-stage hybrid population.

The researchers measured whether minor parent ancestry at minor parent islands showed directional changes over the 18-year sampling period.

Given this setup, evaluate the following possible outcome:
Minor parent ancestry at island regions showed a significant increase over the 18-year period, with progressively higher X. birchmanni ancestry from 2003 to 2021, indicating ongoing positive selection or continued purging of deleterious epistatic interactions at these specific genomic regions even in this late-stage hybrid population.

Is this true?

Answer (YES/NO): NO